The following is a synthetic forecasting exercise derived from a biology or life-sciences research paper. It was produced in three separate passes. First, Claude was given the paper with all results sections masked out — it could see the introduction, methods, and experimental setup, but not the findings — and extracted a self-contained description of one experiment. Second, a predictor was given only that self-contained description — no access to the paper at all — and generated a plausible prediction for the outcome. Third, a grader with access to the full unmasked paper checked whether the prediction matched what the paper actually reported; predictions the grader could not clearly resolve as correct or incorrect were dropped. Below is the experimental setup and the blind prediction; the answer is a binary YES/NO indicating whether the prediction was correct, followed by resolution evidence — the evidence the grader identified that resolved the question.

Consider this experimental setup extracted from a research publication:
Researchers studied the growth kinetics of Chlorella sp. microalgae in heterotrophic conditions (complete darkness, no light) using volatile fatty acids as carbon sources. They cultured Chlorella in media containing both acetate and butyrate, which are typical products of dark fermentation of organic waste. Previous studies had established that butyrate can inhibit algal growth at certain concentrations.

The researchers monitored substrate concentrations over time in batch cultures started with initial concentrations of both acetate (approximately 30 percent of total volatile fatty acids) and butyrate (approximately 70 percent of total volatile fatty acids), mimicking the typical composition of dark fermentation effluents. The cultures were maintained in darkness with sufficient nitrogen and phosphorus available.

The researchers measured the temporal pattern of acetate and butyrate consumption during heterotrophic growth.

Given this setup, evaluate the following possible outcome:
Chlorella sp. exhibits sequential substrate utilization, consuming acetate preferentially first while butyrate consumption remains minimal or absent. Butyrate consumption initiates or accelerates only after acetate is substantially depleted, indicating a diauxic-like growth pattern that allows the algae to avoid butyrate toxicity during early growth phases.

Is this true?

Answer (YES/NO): YES